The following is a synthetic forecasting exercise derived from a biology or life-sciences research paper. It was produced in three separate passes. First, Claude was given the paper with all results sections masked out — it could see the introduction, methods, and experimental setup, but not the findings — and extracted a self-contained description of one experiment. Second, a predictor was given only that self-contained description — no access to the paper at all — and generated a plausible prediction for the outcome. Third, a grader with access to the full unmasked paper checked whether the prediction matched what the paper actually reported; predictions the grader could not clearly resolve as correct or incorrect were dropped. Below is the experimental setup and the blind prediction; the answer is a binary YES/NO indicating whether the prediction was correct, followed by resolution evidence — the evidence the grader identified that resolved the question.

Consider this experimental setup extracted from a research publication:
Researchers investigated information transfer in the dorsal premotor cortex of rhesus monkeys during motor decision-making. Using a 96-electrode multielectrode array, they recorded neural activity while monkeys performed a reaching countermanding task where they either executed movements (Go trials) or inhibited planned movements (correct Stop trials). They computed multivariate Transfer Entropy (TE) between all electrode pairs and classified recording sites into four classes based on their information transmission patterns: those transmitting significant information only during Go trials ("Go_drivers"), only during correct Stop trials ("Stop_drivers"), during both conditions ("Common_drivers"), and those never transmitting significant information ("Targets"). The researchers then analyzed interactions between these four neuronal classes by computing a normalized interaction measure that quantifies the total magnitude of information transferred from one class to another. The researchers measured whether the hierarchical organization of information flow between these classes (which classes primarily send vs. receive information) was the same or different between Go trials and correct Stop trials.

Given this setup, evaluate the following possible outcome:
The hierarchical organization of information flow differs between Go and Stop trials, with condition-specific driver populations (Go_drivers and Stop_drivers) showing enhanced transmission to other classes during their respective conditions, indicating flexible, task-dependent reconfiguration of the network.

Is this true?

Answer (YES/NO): YES